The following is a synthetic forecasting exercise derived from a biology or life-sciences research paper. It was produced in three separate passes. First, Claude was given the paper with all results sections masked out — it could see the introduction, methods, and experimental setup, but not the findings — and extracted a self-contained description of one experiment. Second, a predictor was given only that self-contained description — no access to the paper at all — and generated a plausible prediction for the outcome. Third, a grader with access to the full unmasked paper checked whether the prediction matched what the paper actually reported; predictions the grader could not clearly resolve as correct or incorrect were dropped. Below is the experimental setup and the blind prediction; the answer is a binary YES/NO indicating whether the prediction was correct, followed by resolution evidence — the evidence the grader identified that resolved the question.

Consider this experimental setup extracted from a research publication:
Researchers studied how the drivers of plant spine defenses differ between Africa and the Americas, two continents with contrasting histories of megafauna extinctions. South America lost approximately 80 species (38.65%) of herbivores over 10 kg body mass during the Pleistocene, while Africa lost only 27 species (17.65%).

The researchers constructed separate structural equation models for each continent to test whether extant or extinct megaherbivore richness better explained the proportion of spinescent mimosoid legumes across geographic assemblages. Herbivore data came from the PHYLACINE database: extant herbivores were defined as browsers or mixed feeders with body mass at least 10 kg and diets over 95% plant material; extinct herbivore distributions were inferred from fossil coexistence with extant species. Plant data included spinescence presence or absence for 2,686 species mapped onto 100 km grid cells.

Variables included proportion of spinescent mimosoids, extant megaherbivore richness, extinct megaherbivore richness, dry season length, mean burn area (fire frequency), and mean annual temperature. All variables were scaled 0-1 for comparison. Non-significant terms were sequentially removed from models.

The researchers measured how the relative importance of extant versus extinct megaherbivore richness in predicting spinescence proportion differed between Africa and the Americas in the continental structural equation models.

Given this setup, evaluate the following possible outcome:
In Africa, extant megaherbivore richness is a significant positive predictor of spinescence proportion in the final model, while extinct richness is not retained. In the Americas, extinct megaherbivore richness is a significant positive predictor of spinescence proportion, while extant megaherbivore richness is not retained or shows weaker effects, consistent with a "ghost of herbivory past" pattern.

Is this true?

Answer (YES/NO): NO